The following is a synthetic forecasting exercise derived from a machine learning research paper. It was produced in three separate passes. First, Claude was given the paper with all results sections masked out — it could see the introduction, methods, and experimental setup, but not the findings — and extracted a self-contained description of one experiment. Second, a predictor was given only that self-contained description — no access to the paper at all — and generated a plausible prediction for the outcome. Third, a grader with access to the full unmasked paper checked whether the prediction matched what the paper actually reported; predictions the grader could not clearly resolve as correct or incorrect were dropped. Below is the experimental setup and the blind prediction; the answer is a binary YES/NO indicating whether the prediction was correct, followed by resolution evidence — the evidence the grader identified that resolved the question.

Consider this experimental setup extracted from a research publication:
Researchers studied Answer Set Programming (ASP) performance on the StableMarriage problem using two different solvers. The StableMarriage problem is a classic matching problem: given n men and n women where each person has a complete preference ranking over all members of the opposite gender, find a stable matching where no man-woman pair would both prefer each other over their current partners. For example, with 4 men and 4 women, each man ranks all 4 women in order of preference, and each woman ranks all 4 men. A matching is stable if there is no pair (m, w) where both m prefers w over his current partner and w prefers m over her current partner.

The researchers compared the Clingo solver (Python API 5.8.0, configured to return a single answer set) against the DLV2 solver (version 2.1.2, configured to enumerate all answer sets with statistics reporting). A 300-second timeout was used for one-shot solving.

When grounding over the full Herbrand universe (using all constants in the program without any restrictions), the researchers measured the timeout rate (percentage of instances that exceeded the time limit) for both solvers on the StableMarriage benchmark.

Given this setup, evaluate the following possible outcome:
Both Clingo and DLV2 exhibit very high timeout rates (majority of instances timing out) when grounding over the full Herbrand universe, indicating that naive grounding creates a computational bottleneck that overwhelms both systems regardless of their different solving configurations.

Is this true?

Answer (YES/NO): NO